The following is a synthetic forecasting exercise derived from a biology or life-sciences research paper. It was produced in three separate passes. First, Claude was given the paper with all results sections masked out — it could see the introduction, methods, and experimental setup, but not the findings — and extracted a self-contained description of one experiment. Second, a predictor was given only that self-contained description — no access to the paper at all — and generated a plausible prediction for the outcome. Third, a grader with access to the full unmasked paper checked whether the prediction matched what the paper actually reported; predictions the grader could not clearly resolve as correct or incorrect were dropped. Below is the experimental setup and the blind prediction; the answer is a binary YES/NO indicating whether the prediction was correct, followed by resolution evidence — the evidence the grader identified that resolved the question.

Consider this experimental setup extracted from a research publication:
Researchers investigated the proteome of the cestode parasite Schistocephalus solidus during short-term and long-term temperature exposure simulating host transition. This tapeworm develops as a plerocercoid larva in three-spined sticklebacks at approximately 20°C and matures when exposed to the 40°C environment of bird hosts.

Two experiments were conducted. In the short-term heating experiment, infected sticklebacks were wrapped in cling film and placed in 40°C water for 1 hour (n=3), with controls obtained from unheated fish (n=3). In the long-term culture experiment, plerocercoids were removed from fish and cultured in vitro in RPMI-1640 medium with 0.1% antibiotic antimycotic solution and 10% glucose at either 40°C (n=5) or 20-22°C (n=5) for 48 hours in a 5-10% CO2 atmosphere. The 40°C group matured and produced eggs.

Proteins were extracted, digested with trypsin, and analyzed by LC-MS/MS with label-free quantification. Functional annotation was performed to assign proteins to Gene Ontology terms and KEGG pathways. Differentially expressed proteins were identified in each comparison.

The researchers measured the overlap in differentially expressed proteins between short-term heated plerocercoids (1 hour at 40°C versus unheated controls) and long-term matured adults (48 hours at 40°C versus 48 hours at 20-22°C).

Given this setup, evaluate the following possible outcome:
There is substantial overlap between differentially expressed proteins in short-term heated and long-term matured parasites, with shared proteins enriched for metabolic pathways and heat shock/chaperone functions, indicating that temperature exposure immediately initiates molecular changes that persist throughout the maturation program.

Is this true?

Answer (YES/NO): NO